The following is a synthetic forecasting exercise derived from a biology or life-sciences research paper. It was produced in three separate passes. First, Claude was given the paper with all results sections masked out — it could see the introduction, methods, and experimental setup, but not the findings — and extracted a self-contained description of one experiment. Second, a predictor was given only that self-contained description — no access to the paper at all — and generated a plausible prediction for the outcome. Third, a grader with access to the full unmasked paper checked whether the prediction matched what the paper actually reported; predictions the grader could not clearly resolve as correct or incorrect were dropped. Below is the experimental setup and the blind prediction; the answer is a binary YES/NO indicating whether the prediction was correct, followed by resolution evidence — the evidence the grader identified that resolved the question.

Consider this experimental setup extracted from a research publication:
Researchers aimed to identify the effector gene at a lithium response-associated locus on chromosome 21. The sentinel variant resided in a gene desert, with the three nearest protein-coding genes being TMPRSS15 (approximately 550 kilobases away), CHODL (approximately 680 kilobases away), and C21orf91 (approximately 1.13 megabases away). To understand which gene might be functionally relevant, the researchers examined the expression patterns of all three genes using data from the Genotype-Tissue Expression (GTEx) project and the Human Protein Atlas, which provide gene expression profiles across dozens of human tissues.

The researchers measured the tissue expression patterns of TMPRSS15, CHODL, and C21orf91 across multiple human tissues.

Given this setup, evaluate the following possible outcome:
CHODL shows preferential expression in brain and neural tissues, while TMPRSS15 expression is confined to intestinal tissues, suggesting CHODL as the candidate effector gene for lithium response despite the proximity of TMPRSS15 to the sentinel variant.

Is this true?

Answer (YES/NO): NO